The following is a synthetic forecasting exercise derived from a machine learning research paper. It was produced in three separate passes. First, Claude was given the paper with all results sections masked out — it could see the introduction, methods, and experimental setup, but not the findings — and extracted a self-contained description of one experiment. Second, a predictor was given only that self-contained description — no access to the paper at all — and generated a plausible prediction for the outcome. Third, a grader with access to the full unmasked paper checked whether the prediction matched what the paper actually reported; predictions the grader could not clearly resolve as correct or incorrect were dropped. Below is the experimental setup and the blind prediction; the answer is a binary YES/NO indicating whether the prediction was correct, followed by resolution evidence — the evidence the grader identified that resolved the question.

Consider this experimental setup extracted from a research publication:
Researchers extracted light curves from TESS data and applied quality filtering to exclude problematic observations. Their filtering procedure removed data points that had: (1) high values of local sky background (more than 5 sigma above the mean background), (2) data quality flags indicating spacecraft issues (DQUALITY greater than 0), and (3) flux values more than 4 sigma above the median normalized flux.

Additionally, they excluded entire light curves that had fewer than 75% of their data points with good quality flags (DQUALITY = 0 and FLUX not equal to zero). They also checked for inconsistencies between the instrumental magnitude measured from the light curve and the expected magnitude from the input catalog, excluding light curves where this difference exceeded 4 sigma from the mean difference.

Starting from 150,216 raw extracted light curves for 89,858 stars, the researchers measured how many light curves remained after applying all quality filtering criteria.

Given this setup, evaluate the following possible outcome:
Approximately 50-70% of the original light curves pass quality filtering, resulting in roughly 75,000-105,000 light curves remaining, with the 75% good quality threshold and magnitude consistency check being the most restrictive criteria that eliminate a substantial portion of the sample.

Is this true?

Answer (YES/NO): NO